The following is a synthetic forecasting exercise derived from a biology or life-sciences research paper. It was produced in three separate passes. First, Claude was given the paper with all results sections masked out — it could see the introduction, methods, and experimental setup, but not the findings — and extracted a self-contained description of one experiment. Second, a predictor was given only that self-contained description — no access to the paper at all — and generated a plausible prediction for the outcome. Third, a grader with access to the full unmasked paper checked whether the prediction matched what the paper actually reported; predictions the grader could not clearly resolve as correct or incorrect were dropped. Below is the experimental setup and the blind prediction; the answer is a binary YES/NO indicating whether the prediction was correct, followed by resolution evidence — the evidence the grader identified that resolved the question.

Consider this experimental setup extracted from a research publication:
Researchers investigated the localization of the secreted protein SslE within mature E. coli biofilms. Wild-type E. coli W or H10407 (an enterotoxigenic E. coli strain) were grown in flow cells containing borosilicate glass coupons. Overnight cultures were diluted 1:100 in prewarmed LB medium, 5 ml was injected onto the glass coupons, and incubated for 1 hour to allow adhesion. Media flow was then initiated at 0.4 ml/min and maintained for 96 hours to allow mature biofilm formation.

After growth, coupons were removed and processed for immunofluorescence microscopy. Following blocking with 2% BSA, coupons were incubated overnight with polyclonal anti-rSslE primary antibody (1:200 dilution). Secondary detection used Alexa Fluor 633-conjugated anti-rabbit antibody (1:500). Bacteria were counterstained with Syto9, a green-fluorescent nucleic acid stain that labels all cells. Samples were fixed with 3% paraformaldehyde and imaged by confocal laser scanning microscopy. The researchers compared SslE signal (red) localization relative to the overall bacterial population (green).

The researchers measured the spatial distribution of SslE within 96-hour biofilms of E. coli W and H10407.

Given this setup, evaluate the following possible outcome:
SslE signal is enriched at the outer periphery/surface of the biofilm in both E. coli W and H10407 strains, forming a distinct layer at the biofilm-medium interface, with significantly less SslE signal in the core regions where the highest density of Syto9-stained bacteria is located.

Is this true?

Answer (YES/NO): NO